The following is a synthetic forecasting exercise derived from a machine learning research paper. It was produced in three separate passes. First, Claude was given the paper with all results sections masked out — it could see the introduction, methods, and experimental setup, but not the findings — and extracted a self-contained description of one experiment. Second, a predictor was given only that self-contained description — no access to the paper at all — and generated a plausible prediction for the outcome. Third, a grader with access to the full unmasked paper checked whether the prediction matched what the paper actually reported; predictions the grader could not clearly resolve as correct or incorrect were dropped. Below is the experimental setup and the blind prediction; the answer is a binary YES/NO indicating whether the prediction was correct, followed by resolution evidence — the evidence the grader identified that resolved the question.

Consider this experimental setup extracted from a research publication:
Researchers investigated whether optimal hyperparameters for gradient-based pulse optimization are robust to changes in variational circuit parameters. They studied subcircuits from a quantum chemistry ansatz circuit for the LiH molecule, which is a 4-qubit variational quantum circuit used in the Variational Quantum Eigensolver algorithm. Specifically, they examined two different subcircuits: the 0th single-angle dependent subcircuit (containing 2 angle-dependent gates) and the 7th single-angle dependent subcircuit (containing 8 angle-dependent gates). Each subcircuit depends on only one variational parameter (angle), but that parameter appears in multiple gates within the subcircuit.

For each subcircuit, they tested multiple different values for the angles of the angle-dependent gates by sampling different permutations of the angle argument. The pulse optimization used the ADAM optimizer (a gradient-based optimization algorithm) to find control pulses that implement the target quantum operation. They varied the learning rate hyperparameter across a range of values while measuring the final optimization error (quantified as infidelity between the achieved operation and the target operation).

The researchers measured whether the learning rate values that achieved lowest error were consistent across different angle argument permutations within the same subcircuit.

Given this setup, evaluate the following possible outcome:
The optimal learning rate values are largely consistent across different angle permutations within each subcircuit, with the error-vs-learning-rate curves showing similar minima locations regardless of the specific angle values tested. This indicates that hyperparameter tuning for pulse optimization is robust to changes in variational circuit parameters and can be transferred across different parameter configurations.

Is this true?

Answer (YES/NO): YES